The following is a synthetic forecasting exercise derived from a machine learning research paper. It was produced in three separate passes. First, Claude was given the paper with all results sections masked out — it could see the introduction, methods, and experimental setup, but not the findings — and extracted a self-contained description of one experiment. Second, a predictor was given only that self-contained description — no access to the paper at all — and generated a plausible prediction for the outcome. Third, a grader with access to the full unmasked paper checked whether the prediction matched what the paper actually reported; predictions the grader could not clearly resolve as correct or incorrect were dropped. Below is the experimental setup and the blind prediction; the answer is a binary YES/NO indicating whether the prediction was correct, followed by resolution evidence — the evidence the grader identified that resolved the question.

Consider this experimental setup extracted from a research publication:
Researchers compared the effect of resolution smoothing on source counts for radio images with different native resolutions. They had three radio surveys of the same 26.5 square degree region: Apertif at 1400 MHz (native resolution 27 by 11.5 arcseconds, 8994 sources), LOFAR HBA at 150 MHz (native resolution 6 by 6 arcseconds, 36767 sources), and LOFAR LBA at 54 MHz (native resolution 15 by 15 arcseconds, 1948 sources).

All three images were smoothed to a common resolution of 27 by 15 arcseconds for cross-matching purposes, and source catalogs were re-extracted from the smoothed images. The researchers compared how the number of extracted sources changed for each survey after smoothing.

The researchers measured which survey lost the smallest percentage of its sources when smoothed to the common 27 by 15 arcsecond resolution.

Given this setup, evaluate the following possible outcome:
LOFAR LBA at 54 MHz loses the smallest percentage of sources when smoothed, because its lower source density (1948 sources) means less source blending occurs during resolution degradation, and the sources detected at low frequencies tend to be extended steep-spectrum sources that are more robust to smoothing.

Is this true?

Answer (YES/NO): NO